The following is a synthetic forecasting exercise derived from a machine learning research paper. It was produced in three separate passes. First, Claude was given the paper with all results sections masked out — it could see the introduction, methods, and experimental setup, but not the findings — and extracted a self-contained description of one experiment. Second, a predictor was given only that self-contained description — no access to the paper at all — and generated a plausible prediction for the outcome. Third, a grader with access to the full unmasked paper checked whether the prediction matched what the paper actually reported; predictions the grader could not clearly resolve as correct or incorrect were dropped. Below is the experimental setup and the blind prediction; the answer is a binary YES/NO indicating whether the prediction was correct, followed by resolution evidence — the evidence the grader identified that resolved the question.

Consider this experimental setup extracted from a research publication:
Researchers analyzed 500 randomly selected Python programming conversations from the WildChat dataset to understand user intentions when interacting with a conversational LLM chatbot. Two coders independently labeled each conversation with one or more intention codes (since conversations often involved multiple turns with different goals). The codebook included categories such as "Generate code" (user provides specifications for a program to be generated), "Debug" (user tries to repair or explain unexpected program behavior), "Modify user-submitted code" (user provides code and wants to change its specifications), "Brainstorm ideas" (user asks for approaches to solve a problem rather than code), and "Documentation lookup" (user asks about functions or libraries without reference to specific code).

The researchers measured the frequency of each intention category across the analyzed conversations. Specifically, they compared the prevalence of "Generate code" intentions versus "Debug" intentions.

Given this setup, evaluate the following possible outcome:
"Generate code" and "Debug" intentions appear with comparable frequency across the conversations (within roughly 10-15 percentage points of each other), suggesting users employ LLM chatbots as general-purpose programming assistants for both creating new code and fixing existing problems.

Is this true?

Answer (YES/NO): NO